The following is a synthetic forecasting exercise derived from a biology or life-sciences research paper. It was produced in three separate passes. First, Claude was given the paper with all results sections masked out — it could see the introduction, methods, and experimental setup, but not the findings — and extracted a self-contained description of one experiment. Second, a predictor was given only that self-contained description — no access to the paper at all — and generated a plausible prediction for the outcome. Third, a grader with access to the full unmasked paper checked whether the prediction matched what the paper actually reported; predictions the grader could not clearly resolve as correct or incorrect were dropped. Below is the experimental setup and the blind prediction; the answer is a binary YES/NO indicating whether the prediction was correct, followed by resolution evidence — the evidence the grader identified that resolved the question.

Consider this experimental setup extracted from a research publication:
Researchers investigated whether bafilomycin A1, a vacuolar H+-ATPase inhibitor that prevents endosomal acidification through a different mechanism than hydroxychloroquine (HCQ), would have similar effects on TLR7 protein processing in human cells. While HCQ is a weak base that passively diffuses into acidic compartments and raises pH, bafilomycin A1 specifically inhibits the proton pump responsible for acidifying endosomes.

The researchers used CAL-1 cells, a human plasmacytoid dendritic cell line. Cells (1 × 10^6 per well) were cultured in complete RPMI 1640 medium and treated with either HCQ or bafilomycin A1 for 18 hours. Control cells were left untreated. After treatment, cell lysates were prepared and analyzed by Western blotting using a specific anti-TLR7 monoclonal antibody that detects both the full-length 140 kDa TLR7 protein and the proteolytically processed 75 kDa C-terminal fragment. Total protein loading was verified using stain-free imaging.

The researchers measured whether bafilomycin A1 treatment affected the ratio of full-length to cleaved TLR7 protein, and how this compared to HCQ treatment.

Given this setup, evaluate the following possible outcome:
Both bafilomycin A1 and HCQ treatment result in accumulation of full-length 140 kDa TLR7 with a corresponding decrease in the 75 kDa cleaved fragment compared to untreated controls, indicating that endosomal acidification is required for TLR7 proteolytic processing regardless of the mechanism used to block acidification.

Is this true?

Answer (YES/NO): YES